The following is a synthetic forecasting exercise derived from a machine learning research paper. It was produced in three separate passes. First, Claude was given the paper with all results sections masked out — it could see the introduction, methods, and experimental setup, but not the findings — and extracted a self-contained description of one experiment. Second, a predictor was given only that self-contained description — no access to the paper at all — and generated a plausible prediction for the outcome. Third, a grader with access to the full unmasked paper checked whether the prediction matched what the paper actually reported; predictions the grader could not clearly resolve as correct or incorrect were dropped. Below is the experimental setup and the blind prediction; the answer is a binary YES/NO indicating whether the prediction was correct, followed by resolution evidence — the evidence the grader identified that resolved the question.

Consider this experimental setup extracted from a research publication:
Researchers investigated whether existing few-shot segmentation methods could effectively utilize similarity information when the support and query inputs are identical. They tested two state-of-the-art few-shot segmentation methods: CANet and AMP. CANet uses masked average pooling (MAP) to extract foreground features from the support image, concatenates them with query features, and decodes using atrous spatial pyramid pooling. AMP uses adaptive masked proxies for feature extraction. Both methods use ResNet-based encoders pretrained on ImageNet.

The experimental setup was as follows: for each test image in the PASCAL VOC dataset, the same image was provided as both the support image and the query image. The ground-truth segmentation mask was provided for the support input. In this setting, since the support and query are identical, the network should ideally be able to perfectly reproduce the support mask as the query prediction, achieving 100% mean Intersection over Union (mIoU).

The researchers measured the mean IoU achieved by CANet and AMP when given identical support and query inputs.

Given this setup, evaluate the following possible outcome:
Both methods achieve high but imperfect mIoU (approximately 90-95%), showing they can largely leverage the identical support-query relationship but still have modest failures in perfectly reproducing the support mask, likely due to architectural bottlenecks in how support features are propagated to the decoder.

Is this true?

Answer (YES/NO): NO